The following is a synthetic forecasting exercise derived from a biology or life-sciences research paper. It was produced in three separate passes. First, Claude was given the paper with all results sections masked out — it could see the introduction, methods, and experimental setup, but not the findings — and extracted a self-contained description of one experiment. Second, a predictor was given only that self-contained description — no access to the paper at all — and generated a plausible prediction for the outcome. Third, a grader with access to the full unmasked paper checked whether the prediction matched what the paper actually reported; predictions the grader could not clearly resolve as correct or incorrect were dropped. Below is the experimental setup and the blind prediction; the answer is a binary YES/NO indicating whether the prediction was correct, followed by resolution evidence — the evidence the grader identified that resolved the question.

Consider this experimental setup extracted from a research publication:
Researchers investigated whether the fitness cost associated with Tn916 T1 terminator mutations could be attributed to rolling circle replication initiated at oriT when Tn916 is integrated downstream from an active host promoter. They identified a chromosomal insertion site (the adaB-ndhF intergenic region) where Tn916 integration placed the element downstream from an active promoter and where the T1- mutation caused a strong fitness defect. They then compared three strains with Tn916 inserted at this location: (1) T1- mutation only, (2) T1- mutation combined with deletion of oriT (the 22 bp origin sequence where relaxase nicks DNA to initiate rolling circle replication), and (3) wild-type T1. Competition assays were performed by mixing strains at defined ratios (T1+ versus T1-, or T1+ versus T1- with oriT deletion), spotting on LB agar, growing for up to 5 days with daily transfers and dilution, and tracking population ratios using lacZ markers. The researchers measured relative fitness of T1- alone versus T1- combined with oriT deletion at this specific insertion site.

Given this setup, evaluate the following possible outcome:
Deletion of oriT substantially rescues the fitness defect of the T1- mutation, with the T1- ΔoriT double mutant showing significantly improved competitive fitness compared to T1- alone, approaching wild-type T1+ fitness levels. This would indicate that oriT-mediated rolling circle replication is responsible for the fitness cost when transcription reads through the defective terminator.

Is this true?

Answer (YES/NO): YES